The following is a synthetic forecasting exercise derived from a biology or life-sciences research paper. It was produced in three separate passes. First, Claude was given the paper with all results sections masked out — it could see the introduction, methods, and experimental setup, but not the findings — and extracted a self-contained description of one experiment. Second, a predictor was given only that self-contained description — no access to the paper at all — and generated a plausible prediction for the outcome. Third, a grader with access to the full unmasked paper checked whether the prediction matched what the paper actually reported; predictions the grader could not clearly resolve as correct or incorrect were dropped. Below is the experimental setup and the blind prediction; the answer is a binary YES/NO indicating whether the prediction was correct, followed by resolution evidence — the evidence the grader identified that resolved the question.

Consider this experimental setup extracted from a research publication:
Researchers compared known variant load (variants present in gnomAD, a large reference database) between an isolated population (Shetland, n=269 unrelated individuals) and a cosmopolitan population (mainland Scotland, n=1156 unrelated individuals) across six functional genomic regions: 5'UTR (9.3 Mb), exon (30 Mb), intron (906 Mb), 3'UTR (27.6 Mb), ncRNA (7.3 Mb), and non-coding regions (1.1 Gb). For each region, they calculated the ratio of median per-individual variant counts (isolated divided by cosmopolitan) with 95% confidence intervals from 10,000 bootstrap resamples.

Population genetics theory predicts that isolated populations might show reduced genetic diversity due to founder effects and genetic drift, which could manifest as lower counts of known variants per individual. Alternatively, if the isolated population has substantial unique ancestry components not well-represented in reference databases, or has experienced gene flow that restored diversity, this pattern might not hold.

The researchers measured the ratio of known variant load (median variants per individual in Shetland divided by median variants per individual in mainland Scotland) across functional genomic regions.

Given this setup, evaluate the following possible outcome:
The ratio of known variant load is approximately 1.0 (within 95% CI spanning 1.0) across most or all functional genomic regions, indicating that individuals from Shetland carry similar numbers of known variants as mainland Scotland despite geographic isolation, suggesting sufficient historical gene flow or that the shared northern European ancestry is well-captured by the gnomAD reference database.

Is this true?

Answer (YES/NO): YES